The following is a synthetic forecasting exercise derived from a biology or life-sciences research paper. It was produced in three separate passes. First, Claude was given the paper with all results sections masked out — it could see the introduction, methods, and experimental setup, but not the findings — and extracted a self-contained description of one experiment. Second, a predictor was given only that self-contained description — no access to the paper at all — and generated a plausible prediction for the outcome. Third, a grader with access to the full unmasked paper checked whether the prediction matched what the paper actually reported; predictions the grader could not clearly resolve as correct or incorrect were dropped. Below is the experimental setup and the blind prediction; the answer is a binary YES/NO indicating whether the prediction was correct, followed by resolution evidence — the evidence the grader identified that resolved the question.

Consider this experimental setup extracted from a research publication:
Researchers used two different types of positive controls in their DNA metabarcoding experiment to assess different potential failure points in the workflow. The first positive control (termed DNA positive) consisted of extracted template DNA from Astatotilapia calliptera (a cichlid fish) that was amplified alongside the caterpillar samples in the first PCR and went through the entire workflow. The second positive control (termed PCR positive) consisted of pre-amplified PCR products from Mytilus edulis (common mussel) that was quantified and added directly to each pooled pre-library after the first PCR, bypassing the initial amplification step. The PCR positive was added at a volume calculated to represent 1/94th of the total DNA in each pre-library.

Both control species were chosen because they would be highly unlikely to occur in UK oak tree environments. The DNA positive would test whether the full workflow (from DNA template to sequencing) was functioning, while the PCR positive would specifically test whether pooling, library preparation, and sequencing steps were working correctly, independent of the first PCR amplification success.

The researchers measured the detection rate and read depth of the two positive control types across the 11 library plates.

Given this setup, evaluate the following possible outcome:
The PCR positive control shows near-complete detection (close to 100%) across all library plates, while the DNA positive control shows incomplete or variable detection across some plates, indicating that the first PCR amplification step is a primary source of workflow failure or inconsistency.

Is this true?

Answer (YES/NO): NO